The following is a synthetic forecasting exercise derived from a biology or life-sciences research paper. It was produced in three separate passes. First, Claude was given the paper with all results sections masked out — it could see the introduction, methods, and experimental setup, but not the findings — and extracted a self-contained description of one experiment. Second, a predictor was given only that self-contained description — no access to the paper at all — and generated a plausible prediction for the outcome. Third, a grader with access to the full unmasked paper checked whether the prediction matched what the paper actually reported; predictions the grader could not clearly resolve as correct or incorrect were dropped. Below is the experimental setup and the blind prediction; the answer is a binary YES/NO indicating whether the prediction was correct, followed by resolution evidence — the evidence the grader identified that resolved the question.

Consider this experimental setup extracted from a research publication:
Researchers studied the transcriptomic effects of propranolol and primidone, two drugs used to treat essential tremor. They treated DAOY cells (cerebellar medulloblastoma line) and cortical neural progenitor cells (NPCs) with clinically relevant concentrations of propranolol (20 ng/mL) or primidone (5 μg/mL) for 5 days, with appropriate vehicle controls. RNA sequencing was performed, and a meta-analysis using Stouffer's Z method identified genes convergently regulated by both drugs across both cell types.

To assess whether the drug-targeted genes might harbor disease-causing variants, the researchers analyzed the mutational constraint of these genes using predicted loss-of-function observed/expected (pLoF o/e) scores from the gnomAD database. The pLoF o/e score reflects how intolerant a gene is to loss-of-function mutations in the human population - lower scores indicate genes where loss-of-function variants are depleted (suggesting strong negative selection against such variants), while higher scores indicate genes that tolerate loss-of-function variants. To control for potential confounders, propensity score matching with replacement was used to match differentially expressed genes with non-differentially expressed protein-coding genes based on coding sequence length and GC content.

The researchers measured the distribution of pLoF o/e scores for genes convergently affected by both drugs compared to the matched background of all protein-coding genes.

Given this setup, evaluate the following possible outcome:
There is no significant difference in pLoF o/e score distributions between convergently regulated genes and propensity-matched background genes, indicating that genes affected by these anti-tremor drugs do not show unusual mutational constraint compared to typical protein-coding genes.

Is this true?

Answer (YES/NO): NO